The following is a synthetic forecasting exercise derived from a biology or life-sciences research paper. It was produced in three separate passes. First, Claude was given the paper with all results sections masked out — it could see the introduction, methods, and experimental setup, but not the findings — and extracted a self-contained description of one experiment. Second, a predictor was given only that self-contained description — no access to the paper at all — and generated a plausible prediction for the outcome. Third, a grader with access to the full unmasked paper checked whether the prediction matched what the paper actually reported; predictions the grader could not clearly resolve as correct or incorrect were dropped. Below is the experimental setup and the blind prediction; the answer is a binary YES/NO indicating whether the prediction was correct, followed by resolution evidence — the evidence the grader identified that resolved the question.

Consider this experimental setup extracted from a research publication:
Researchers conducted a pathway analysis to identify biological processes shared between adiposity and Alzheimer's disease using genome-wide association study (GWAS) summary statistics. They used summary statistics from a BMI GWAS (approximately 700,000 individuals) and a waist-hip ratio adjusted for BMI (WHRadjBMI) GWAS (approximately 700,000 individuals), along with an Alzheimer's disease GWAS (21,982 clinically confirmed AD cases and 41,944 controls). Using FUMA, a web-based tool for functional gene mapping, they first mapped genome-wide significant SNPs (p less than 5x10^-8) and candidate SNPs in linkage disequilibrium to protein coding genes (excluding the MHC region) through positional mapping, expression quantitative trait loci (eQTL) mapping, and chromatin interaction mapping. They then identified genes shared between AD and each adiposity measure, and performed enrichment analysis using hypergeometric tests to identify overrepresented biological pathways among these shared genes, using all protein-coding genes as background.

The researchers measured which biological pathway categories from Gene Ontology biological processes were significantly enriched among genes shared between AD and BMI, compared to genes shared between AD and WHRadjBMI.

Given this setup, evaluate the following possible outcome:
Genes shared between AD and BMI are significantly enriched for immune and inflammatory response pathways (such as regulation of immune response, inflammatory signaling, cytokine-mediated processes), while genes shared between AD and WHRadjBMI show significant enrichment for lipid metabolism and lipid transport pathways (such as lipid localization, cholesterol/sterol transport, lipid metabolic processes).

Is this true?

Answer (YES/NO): NO